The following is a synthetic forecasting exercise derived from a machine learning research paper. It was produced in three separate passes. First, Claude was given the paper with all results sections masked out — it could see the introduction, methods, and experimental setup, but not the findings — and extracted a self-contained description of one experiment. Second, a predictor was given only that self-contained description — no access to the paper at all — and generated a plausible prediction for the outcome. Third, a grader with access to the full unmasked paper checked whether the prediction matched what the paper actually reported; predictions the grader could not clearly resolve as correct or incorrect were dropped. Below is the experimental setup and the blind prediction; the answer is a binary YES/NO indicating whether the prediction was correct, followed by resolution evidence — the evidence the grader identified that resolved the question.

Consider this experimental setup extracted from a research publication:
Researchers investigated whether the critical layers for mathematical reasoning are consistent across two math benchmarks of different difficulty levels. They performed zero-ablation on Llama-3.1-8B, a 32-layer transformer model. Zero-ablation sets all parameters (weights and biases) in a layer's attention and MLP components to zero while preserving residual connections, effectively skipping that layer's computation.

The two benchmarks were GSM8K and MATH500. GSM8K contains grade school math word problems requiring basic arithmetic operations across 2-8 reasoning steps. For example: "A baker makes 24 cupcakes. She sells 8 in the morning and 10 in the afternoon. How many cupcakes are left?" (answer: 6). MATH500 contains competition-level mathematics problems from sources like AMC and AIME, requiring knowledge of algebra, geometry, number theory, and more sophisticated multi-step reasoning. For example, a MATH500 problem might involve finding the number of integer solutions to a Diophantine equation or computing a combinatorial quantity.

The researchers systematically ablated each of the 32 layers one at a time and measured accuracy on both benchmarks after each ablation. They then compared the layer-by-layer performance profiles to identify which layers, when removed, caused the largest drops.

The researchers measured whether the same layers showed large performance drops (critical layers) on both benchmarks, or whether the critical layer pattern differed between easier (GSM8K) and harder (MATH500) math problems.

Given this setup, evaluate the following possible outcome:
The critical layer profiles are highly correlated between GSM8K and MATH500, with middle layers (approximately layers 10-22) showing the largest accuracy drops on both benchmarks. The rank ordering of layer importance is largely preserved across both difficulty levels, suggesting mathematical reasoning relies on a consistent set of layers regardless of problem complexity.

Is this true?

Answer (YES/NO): YES